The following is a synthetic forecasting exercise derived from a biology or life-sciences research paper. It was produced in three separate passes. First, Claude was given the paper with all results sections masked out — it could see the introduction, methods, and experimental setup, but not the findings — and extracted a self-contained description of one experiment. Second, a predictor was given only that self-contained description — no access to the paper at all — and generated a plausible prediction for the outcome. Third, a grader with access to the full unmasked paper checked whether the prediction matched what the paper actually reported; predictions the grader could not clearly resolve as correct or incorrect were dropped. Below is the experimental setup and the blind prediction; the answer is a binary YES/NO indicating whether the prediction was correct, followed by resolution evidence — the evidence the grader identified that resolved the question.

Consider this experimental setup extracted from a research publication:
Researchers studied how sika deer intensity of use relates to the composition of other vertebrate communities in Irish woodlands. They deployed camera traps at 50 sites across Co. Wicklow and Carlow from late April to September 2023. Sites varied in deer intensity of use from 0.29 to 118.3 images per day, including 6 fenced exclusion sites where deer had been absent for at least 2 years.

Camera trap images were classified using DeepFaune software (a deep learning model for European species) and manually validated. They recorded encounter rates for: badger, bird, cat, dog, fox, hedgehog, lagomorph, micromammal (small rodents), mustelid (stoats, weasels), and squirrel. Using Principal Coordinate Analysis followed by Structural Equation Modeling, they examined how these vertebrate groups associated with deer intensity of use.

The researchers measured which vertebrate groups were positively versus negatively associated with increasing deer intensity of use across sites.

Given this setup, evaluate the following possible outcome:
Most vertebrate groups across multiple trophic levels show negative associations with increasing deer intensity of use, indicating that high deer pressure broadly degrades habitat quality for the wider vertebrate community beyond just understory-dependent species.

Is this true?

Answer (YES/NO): NO